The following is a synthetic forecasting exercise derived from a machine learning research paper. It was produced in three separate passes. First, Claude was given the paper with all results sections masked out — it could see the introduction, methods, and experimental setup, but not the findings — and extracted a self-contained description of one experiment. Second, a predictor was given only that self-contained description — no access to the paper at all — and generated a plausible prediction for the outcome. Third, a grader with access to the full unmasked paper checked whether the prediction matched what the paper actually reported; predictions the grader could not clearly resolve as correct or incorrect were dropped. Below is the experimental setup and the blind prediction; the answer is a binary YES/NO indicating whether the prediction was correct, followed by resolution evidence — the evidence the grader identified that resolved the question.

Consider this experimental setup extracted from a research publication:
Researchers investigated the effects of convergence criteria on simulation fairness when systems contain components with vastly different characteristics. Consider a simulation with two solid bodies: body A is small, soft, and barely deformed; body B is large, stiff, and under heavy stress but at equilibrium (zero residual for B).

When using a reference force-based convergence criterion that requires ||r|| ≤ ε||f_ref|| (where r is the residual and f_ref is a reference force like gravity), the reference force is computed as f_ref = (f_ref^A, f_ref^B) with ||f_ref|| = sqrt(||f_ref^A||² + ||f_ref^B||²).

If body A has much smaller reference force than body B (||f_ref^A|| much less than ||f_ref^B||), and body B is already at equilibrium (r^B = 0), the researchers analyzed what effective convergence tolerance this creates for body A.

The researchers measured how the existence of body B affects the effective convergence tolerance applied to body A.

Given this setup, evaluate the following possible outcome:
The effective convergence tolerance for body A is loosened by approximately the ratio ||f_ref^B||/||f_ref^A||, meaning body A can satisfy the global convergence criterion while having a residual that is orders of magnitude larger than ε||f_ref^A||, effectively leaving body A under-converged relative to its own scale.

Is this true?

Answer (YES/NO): YES